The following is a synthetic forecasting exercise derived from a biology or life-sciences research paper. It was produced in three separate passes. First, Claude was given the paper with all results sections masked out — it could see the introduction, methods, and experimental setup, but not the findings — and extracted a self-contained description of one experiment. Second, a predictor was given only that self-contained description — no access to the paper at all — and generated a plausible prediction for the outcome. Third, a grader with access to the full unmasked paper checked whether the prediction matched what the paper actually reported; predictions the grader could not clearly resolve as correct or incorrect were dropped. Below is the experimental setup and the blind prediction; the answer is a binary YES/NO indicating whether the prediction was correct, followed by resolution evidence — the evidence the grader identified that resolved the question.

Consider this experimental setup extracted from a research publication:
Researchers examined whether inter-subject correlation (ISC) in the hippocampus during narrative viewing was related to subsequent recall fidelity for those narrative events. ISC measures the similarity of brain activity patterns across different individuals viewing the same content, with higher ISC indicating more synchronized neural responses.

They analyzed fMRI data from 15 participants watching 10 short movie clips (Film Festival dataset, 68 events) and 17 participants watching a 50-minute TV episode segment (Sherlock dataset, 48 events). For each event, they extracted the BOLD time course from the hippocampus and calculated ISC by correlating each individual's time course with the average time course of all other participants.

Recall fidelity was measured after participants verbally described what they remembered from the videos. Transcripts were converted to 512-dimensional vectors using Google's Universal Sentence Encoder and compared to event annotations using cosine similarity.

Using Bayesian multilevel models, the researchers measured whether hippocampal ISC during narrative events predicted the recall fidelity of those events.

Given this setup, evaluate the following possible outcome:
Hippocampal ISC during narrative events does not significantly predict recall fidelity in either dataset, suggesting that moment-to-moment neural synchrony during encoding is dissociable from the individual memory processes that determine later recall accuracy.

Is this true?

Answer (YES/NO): NO